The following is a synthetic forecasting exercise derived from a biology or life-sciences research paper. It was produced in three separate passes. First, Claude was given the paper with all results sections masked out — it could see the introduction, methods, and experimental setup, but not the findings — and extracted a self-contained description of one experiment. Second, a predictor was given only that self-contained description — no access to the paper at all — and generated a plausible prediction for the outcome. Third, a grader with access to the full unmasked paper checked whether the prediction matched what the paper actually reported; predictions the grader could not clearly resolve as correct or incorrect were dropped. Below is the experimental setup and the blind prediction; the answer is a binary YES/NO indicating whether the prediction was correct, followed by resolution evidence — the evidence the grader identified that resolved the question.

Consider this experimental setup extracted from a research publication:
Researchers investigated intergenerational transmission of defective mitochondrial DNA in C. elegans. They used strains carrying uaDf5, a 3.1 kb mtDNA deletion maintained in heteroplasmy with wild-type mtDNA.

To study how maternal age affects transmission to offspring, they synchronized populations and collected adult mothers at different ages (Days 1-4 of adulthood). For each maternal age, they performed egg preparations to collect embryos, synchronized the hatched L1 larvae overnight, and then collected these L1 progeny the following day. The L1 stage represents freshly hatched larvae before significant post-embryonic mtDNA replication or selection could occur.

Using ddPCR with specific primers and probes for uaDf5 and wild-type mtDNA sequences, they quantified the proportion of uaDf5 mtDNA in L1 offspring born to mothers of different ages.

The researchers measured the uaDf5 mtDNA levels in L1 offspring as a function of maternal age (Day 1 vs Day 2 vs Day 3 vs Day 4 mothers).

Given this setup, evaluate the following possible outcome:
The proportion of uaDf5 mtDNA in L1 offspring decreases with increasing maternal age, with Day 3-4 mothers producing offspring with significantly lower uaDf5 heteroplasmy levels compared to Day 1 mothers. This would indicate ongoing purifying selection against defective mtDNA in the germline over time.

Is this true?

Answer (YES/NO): NO